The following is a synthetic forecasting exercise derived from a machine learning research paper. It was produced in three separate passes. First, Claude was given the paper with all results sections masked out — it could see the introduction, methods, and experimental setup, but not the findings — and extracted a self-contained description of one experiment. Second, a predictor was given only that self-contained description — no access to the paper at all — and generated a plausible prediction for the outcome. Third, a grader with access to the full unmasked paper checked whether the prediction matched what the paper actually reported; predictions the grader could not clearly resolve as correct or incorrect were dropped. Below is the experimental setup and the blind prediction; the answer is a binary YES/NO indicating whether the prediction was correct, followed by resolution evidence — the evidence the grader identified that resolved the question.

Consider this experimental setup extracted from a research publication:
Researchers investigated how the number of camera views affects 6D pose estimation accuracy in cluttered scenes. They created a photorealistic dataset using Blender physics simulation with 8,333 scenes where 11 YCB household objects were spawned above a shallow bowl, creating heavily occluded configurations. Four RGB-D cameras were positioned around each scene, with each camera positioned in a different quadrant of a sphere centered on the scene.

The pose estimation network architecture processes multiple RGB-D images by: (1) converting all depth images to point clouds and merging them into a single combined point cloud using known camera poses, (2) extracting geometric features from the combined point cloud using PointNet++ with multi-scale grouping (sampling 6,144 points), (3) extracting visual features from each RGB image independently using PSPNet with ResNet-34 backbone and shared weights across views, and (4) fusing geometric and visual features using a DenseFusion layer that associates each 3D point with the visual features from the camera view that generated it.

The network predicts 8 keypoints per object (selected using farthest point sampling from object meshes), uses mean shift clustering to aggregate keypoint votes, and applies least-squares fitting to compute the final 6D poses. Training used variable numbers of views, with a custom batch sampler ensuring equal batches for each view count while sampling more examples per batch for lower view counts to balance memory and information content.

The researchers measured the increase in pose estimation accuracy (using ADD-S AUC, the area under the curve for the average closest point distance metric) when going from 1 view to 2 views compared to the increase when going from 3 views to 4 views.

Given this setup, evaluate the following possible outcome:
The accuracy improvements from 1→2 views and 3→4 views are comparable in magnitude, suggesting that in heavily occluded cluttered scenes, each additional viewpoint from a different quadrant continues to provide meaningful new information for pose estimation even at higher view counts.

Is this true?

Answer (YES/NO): NO